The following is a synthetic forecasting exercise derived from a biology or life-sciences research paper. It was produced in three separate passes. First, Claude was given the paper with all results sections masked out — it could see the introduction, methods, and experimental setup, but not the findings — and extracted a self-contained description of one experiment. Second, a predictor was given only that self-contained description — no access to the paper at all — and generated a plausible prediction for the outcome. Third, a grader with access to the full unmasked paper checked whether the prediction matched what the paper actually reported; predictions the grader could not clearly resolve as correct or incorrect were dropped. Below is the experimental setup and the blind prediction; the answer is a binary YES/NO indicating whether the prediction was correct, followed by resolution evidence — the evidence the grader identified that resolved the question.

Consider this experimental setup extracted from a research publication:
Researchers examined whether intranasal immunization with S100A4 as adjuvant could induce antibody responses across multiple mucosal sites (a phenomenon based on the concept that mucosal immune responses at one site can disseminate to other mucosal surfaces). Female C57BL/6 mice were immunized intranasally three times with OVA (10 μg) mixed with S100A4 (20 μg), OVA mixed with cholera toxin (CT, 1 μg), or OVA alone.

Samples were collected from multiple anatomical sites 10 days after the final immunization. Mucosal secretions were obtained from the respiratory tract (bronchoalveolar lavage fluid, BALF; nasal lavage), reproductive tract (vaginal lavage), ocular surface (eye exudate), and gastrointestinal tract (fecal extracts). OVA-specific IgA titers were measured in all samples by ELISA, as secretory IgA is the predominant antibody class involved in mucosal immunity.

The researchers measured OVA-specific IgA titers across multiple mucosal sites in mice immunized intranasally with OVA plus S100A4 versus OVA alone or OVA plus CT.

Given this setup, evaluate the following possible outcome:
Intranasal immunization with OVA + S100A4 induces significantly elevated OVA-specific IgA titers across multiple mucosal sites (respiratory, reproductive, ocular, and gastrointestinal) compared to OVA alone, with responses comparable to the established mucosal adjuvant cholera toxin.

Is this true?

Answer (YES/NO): NO